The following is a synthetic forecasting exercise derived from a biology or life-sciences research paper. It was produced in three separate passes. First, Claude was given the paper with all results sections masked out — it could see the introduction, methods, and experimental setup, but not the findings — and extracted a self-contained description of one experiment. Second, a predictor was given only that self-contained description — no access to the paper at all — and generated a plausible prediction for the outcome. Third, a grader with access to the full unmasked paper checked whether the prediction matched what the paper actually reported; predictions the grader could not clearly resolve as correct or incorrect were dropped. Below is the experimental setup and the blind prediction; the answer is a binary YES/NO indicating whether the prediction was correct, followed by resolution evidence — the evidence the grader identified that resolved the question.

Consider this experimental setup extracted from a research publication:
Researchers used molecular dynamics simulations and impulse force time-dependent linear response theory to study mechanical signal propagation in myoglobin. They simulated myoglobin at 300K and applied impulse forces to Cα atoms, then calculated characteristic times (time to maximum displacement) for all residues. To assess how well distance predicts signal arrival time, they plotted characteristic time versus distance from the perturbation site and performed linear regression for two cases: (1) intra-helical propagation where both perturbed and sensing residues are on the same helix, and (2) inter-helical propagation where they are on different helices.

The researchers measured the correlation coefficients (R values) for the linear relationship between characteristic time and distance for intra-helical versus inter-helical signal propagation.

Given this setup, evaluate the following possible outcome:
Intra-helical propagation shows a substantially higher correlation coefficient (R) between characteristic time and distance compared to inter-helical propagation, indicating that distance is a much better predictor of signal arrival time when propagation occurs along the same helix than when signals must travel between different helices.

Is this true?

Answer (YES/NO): YES